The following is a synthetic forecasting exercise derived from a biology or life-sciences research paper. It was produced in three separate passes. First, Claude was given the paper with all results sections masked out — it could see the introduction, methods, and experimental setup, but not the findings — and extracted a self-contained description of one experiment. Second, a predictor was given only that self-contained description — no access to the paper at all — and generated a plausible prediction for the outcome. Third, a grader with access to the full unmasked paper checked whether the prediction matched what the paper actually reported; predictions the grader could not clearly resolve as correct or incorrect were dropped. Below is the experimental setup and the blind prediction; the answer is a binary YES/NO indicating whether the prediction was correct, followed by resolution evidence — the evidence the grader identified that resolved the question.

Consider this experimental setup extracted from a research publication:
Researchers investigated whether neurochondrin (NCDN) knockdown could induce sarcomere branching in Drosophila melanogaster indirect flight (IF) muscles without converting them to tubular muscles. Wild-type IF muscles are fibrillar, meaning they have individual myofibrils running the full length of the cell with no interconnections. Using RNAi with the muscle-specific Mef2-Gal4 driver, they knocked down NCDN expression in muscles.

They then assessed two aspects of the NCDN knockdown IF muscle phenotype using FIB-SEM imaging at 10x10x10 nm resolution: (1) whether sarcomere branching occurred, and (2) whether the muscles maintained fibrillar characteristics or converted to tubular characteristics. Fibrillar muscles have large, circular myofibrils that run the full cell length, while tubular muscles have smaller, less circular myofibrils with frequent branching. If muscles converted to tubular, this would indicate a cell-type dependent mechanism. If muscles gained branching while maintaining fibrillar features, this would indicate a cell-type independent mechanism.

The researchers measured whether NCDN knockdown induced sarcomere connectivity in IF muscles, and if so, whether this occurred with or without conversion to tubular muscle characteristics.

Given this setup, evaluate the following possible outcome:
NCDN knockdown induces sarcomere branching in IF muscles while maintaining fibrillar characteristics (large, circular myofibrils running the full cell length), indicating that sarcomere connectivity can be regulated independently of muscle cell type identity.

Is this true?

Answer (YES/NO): YES